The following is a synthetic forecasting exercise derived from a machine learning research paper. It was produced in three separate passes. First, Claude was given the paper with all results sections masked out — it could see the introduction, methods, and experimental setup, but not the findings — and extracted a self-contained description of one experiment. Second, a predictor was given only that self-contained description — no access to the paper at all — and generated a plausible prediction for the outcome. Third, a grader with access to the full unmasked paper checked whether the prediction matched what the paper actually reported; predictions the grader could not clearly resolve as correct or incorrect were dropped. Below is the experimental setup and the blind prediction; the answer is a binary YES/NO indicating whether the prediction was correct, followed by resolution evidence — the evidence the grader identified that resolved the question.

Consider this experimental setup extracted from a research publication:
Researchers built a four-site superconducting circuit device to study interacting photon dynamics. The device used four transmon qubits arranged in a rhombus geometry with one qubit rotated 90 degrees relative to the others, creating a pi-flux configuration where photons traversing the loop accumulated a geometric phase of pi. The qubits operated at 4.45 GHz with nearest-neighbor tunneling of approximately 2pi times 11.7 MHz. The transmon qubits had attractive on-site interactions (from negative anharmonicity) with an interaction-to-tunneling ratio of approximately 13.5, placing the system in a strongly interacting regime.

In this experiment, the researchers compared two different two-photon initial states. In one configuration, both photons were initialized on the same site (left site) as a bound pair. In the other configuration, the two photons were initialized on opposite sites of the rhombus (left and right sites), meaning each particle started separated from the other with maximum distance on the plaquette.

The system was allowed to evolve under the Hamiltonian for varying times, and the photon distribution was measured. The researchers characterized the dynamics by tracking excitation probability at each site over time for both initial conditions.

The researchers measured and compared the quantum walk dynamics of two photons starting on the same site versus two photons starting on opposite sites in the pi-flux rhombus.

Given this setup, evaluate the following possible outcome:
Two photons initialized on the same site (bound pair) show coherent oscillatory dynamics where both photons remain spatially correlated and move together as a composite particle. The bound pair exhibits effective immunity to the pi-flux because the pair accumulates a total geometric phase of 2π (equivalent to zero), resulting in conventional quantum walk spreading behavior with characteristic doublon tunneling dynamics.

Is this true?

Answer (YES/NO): YES